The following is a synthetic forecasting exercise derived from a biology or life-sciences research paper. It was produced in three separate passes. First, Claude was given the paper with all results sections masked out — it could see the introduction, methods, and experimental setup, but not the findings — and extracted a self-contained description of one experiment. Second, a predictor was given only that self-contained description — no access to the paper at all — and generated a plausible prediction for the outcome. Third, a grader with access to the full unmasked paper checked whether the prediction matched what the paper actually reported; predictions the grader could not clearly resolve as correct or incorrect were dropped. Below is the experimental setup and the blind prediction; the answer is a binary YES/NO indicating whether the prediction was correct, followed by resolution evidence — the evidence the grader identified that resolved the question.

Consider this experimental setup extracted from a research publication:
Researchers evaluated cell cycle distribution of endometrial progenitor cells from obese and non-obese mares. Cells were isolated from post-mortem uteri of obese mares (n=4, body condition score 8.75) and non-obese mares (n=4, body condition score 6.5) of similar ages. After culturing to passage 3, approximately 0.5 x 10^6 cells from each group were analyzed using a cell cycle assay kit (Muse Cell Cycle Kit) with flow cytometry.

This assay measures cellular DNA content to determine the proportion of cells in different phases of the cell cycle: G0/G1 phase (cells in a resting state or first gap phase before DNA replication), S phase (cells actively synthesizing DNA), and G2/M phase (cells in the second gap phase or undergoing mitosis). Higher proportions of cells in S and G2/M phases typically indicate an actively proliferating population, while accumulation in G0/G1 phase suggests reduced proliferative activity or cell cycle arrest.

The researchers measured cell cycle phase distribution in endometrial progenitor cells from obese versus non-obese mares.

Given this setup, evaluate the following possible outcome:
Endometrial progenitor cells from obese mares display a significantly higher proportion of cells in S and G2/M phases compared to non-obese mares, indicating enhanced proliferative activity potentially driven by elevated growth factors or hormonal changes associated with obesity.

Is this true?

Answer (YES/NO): NO